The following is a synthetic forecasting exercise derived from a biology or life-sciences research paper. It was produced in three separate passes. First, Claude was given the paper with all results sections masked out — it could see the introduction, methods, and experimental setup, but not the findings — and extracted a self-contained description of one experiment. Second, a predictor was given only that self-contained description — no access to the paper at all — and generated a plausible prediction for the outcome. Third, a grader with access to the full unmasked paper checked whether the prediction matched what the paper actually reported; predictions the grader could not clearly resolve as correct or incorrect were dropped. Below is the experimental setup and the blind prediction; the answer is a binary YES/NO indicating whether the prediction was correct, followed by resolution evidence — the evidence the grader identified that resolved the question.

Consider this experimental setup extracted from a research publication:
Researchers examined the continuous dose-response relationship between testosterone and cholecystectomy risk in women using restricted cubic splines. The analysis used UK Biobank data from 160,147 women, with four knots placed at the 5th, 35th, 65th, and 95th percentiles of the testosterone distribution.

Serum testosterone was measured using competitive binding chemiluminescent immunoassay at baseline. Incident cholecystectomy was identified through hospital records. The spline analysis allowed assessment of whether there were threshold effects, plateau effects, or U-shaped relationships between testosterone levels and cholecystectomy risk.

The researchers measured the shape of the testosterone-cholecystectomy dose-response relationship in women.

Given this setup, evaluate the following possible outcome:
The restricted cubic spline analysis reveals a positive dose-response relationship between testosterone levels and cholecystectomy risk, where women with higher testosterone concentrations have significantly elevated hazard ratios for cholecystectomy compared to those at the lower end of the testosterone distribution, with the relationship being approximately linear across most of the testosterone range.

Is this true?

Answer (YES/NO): YES